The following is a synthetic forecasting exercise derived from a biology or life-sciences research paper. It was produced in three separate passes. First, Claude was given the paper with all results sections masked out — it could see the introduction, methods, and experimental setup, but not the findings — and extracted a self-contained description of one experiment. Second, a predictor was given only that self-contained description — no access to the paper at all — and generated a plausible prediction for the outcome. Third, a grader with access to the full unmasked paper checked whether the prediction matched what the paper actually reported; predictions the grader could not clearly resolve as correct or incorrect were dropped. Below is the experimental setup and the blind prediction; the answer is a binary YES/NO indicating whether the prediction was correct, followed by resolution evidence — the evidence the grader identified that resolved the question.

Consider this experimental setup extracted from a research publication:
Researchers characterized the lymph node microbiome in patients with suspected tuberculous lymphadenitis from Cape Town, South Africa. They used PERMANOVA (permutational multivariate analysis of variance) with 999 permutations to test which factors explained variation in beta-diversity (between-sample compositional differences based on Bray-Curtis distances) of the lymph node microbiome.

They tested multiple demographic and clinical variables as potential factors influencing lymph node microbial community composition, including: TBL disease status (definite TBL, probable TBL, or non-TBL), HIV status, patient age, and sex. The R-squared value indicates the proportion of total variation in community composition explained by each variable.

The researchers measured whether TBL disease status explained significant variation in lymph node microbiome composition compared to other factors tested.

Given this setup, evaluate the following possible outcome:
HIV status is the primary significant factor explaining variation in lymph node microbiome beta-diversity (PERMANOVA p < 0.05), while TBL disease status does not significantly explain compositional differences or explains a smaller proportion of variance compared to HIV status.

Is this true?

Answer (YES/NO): NO